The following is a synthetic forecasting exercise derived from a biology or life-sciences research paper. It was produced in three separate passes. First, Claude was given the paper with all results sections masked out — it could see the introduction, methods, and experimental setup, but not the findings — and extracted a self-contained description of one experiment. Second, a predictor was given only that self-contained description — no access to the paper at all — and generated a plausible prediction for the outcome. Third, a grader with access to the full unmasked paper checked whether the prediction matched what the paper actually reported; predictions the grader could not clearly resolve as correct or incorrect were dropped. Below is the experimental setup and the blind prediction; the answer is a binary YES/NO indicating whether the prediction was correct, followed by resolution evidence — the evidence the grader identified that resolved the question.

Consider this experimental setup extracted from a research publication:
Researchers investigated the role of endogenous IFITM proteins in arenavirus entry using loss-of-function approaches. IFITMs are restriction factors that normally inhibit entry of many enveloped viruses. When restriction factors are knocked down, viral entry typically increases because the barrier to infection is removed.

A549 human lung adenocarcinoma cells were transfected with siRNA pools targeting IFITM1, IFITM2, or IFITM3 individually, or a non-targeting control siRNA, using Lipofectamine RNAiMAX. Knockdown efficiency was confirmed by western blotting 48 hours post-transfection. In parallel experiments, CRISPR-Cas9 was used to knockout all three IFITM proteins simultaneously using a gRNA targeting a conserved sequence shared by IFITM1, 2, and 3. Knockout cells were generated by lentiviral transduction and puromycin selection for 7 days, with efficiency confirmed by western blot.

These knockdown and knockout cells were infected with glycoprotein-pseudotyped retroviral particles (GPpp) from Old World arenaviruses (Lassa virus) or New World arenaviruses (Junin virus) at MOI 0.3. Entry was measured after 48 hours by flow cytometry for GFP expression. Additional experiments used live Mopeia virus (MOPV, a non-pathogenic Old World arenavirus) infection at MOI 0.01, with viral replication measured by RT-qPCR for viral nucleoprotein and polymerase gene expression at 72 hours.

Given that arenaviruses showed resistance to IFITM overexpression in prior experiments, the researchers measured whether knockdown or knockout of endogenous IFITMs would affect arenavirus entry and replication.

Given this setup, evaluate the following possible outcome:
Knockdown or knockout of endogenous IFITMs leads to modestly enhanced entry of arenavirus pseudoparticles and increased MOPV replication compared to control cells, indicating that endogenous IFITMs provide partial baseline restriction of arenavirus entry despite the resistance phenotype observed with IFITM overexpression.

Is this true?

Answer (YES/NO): YES